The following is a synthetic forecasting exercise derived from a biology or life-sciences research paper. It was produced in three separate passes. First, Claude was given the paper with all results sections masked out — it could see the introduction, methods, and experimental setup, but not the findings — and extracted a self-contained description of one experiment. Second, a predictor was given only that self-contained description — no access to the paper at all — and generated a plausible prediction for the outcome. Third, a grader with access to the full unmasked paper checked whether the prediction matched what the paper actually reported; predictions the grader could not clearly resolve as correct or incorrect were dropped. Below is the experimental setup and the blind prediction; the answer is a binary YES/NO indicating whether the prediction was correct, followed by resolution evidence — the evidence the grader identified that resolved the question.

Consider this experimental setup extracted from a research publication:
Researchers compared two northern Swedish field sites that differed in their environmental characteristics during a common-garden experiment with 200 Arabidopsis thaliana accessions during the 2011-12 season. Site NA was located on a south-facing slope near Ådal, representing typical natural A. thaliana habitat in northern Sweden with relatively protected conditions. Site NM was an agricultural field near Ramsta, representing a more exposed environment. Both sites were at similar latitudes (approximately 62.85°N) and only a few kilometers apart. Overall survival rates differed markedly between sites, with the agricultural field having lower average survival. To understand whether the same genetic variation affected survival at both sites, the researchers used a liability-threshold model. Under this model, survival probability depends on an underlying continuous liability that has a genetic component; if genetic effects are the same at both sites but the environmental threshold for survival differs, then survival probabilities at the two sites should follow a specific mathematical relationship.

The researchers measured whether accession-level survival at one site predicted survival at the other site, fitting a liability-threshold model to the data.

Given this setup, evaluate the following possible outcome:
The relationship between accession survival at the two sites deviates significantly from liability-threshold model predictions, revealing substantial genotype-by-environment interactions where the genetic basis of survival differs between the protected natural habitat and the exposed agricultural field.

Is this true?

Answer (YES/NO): NO